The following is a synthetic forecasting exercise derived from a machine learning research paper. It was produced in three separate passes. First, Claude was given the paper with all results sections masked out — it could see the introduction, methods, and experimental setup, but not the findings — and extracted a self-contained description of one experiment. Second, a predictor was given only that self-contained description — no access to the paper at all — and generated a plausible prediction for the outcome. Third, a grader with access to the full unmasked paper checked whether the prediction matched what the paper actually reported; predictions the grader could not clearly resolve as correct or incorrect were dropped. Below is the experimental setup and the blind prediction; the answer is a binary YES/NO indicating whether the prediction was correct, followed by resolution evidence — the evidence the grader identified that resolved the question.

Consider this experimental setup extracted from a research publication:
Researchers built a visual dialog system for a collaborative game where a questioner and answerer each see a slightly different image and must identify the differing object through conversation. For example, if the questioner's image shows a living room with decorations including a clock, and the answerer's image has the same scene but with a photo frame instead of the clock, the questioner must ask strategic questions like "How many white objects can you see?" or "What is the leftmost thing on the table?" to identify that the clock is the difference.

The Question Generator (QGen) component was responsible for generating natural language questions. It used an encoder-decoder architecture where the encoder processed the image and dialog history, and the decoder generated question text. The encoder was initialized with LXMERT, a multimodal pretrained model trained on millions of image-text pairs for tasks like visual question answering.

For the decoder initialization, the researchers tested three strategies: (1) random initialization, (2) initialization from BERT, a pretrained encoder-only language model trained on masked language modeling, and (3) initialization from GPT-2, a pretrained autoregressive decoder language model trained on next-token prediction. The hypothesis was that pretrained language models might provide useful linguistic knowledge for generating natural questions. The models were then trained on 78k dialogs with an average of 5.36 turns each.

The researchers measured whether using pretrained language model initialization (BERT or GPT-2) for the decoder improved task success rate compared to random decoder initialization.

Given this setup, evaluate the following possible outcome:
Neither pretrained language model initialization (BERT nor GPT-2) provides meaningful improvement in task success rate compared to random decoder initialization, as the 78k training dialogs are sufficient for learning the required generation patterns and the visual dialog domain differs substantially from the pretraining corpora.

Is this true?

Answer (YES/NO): YES